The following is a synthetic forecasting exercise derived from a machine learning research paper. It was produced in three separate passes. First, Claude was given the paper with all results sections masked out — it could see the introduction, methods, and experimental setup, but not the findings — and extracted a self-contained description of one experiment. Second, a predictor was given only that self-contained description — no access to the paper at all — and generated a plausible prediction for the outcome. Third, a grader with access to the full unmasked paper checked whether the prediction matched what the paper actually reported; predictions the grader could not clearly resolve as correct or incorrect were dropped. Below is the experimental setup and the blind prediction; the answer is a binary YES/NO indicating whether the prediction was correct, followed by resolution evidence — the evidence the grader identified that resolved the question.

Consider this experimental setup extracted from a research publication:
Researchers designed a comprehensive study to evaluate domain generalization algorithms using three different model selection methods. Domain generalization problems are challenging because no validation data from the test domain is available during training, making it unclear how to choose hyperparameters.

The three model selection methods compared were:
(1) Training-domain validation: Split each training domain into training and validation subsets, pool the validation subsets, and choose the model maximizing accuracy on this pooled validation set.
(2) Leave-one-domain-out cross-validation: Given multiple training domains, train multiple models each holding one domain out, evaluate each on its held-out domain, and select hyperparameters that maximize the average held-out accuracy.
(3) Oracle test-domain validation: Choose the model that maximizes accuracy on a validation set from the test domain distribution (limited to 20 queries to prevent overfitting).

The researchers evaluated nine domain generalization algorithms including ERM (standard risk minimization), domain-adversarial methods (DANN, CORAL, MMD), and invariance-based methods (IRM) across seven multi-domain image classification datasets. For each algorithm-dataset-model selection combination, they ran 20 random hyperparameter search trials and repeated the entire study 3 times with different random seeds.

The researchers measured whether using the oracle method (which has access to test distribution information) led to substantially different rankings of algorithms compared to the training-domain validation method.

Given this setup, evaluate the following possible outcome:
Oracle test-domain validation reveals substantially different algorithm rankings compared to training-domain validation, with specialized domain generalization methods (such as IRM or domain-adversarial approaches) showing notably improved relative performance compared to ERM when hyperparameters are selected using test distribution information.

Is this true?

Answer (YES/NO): NO